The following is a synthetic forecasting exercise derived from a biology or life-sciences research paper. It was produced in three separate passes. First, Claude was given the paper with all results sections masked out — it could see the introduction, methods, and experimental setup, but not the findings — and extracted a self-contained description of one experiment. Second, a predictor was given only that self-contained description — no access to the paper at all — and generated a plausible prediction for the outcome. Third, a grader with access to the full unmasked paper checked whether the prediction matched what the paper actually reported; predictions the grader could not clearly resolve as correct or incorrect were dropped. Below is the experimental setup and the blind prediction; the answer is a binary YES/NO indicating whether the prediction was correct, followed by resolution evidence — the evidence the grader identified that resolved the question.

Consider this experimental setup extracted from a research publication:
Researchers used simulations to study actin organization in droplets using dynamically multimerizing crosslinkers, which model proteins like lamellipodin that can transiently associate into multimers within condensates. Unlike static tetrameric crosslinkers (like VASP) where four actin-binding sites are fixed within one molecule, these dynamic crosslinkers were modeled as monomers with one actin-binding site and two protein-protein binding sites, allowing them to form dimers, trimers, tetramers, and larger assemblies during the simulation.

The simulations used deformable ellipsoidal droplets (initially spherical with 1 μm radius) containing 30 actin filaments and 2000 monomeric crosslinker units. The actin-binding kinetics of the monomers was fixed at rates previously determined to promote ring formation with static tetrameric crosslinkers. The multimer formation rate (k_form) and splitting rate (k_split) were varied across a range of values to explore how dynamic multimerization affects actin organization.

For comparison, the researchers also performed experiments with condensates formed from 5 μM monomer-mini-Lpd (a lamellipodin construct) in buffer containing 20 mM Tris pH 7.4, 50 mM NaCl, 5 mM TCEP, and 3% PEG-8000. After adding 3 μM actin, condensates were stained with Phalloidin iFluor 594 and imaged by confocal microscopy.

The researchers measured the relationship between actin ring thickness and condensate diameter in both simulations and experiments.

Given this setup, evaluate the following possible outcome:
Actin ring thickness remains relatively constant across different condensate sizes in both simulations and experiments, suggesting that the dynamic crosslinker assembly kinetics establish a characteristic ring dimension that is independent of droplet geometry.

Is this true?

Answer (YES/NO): NO